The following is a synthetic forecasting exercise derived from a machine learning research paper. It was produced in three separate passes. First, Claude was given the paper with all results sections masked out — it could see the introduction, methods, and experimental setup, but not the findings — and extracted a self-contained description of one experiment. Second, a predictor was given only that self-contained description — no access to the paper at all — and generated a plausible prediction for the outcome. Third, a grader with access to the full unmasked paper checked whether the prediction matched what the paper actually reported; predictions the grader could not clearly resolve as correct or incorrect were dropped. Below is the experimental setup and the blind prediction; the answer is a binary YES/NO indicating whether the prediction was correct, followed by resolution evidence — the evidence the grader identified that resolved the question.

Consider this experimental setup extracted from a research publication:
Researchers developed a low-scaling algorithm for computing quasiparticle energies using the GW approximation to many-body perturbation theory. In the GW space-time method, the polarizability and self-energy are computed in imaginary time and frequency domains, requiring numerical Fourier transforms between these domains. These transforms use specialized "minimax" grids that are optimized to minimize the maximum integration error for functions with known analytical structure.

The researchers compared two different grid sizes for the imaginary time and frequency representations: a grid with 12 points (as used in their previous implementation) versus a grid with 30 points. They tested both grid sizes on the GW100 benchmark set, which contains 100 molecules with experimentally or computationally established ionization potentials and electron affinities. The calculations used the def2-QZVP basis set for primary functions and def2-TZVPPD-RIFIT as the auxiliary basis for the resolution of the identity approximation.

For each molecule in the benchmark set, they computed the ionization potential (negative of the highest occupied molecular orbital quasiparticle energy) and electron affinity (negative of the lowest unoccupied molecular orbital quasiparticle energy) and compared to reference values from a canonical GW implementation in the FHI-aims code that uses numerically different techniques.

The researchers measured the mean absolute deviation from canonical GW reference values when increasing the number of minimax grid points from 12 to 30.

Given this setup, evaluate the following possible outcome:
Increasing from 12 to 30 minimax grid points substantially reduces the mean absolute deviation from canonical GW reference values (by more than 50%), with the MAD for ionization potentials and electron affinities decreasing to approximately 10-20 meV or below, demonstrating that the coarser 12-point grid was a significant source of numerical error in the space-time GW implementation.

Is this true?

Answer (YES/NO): NO